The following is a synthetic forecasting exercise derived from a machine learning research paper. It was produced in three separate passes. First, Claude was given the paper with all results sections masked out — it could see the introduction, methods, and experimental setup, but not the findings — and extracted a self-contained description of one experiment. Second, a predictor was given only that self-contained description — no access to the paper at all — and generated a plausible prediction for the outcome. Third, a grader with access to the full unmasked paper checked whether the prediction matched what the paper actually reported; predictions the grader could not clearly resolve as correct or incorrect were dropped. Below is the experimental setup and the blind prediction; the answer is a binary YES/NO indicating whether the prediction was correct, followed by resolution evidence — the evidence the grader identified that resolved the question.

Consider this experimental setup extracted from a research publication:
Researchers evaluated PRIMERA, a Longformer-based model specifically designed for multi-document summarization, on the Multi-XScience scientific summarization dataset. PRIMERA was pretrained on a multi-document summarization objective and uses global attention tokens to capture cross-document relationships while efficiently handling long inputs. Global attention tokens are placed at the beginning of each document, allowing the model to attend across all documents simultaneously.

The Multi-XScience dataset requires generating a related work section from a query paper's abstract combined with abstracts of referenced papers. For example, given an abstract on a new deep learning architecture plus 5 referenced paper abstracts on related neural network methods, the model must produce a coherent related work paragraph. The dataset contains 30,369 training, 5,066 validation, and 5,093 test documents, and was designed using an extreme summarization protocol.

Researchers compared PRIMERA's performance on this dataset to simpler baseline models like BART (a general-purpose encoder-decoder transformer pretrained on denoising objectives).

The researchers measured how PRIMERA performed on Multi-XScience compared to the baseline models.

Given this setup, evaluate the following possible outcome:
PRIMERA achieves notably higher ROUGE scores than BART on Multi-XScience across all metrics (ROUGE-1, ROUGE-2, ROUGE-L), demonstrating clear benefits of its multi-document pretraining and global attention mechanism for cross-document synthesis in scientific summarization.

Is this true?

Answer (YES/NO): NO